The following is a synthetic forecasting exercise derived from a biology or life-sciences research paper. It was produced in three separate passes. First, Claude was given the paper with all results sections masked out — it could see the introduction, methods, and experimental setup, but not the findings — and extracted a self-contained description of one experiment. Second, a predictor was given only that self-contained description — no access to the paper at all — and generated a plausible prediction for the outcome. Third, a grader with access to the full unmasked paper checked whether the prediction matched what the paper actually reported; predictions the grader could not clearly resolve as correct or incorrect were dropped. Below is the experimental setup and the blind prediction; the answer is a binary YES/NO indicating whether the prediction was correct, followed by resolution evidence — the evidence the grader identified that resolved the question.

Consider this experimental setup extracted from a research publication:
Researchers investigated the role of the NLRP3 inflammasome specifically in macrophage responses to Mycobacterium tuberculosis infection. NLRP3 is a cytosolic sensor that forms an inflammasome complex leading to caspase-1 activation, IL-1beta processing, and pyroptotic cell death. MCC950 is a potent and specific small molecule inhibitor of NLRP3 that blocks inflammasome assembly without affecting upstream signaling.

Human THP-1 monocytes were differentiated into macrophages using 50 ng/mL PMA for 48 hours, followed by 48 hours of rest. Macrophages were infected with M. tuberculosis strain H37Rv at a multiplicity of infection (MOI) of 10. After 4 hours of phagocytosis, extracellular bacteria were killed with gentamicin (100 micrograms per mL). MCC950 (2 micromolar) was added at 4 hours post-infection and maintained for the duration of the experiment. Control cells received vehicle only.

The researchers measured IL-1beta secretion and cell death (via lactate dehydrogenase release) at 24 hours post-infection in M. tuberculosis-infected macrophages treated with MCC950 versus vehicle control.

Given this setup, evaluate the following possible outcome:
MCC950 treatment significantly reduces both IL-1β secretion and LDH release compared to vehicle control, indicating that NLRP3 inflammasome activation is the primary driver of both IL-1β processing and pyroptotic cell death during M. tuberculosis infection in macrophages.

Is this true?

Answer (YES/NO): NO